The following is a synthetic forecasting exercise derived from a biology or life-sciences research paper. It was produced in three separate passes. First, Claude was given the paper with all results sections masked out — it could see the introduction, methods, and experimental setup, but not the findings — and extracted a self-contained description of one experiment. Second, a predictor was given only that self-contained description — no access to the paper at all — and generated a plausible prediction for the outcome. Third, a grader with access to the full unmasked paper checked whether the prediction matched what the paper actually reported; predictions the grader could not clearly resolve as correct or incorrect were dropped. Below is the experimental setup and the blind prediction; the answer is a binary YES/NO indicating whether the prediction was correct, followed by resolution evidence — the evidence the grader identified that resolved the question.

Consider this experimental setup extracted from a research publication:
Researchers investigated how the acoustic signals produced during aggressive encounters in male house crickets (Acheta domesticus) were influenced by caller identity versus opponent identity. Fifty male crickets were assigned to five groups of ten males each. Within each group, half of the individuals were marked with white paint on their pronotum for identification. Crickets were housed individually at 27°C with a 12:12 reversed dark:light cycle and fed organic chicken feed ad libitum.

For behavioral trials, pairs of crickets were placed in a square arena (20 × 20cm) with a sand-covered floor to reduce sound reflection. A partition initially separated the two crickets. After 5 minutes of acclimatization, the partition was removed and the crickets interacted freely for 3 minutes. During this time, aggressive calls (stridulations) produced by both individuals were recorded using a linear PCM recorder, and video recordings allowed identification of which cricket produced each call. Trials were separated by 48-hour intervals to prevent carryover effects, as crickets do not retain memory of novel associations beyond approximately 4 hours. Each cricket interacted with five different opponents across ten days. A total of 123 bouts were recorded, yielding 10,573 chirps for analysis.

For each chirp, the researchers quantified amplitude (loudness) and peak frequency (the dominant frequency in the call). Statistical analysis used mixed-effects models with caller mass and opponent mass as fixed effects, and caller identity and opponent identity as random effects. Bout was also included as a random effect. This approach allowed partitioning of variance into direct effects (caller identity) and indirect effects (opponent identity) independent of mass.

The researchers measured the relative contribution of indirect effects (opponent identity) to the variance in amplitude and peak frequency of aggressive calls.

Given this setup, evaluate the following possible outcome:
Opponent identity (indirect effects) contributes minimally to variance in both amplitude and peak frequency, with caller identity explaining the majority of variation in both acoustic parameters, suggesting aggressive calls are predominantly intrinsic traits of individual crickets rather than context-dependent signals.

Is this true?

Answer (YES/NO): NO